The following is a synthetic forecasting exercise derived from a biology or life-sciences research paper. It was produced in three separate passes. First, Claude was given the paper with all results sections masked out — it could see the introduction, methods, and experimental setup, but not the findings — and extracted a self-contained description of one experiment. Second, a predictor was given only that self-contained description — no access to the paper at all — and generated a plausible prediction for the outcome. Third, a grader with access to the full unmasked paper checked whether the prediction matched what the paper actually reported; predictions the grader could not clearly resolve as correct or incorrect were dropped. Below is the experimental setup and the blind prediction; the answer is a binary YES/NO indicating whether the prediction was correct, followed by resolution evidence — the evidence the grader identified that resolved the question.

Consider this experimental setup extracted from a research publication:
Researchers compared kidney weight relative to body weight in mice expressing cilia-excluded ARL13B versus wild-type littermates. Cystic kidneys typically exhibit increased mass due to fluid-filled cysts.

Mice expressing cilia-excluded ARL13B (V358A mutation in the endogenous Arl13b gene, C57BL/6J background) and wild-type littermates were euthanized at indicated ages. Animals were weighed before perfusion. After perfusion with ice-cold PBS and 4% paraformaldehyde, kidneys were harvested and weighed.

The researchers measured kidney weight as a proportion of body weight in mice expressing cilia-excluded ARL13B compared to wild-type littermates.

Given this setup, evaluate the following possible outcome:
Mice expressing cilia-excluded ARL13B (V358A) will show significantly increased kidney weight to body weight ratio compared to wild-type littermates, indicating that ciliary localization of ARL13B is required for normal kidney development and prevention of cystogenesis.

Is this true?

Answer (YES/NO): YES